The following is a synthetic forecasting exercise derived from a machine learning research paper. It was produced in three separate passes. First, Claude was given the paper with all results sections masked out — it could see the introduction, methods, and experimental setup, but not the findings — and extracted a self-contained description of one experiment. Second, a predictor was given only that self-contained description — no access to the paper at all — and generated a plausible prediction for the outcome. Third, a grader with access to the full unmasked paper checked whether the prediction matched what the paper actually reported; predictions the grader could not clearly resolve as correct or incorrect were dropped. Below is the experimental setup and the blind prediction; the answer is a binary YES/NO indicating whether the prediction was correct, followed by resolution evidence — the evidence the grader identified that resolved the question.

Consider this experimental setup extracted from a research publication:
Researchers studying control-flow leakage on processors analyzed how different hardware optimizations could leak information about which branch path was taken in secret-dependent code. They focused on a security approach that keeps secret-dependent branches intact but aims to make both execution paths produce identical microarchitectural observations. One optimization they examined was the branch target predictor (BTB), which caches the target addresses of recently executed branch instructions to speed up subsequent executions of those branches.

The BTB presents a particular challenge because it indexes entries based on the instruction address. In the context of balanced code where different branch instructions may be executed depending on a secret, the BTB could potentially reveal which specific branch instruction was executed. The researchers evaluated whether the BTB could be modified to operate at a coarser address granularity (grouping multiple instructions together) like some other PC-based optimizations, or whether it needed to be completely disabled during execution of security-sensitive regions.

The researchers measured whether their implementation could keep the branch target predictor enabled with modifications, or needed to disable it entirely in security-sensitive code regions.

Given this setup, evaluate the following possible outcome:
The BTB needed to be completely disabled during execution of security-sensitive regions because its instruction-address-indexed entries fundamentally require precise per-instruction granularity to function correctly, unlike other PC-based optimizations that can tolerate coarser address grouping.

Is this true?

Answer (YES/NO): YES